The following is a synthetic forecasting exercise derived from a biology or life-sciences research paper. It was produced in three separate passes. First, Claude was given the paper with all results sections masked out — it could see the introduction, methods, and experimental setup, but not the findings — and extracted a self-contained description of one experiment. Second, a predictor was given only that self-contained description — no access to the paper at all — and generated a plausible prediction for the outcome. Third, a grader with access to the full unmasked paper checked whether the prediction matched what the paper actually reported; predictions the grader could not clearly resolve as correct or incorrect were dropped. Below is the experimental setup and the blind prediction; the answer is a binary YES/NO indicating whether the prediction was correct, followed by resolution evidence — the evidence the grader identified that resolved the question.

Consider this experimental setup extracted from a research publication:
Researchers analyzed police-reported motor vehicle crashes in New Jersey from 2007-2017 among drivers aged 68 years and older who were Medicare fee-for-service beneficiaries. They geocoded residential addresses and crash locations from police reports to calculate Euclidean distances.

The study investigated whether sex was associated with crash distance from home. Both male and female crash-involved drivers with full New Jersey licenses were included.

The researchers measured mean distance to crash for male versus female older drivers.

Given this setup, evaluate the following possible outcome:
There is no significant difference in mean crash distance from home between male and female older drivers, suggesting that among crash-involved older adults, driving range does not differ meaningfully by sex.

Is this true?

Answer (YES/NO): NO